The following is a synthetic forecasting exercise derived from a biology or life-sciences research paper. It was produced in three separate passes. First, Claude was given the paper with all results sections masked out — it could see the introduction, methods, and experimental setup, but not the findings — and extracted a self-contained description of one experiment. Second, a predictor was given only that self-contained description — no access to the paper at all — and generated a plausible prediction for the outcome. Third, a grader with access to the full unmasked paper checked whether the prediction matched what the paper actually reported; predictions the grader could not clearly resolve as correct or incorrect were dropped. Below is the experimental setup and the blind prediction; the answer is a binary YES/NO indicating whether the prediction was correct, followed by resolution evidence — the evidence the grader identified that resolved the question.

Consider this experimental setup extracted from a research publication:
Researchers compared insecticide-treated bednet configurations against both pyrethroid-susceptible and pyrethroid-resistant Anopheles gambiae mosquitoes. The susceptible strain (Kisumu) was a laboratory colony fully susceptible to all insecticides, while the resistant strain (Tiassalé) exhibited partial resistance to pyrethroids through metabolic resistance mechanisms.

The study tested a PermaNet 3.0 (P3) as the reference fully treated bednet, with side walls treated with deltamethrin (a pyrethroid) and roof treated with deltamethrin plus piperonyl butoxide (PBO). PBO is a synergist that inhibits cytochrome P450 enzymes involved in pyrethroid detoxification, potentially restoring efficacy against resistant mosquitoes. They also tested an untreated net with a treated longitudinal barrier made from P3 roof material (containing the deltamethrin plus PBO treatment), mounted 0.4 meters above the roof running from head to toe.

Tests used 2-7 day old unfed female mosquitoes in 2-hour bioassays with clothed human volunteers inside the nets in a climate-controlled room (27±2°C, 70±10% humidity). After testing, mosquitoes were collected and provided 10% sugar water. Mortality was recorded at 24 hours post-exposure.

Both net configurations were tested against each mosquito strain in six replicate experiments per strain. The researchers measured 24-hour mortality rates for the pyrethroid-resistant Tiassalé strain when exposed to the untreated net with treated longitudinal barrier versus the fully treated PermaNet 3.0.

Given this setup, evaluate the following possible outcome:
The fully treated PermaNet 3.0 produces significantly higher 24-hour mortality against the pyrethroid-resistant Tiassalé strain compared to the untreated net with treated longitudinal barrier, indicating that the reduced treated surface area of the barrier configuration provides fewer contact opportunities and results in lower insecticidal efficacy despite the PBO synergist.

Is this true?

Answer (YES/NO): NO